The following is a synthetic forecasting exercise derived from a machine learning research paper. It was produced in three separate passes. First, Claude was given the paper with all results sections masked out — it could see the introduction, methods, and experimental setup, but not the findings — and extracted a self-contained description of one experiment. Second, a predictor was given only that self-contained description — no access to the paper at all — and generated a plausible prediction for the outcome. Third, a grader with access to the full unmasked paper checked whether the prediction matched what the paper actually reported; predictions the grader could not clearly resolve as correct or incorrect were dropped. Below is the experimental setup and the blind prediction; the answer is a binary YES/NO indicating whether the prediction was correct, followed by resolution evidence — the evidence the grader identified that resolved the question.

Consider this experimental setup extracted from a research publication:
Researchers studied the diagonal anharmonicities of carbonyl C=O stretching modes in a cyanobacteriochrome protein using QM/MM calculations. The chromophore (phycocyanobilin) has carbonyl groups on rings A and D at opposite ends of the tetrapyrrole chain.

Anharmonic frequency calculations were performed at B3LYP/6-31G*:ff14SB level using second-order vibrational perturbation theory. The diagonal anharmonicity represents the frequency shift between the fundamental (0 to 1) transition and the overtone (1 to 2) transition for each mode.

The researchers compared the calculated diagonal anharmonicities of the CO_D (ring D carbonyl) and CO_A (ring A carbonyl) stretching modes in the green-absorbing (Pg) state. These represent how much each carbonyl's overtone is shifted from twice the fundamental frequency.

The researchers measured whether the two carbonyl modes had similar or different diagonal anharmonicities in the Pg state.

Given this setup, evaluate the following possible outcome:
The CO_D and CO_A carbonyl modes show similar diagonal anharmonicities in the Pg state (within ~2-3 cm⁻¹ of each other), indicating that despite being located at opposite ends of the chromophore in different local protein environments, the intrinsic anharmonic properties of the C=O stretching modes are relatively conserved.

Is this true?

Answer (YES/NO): YES